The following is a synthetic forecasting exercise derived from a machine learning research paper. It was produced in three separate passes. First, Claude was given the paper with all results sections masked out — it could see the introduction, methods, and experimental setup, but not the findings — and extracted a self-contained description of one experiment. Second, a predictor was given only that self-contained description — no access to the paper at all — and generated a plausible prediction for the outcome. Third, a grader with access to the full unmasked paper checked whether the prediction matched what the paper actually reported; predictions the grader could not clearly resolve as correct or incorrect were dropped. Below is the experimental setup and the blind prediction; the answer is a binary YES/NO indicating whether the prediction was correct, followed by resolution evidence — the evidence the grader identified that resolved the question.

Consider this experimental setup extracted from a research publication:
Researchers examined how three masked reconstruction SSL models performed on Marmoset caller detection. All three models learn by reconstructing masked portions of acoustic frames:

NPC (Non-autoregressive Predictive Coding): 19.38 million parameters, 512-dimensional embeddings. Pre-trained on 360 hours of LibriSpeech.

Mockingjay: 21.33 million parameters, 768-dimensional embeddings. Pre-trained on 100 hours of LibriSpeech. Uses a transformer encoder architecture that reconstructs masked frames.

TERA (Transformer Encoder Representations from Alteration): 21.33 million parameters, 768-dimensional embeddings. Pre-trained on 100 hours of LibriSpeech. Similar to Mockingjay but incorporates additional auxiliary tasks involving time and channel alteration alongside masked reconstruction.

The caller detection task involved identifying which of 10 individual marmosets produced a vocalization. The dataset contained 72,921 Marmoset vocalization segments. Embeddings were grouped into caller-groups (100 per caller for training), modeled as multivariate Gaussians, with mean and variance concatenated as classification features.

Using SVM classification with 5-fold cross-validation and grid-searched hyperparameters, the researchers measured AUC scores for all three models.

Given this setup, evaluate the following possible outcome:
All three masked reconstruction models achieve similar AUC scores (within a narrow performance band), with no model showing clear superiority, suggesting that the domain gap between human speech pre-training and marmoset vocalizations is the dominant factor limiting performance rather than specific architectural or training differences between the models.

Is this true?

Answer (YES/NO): NO